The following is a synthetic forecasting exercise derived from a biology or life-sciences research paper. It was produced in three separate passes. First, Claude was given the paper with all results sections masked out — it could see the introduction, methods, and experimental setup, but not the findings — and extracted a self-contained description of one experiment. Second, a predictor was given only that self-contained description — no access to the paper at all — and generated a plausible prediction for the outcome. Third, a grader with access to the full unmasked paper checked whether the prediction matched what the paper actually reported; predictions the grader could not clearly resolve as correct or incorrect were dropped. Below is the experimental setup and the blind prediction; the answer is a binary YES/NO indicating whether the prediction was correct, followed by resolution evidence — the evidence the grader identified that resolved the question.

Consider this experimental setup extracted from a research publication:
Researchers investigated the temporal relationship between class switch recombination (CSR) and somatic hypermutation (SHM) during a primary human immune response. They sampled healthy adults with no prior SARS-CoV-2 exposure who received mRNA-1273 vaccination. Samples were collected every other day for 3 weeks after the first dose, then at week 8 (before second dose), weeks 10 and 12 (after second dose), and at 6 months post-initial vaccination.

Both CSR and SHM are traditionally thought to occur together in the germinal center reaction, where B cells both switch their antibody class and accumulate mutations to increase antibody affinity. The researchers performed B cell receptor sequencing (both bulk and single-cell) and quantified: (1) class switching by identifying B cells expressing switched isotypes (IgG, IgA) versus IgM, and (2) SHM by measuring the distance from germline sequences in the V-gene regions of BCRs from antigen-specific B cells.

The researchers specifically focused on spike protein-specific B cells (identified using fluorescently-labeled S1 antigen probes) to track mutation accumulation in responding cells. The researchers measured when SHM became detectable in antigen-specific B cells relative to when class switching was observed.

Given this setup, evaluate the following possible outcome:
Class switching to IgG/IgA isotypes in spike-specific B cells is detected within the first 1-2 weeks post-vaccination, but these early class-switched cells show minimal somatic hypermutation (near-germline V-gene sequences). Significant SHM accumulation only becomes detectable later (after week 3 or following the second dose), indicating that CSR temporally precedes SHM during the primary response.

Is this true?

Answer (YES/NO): NO